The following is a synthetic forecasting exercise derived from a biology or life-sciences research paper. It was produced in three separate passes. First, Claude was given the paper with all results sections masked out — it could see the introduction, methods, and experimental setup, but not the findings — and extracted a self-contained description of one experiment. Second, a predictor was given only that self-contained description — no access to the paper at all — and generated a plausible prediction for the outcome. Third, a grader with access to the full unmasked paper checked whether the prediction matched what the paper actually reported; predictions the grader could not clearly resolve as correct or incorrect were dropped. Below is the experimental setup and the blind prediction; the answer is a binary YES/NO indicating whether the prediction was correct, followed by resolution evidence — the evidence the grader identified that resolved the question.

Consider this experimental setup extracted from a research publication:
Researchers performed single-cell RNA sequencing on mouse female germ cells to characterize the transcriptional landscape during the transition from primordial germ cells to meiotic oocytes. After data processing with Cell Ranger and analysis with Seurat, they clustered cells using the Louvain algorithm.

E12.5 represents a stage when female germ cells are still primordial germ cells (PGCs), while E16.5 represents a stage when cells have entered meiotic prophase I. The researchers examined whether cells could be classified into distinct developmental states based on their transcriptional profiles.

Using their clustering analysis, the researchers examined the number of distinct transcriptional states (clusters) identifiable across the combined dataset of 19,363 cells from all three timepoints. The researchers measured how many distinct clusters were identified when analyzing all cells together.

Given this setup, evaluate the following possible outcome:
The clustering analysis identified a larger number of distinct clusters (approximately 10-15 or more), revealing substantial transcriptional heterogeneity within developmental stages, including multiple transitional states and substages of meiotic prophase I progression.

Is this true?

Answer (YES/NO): NO